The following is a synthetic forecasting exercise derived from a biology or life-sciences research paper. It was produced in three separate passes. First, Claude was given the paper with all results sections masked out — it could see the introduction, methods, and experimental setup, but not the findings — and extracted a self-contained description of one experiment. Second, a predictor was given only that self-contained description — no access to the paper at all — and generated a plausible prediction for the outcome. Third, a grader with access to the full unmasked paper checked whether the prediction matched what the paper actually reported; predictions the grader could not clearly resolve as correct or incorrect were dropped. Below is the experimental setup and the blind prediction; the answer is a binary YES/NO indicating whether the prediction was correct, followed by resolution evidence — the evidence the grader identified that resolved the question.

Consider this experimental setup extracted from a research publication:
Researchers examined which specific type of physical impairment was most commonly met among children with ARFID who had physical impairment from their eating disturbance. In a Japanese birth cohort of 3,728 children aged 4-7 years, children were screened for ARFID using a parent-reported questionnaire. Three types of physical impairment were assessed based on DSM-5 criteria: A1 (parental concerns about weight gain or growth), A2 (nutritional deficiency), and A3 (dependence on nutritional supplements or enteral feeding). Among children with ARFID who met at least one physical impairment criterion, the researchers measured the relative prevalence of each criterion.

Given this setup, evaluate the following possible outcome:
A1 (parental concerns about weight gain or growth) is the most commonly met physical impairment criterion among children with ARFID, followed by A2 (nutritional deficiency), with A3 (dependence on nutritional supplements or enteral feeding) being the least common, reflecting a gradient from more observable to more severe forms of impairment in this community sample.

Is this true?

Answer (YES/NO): NO